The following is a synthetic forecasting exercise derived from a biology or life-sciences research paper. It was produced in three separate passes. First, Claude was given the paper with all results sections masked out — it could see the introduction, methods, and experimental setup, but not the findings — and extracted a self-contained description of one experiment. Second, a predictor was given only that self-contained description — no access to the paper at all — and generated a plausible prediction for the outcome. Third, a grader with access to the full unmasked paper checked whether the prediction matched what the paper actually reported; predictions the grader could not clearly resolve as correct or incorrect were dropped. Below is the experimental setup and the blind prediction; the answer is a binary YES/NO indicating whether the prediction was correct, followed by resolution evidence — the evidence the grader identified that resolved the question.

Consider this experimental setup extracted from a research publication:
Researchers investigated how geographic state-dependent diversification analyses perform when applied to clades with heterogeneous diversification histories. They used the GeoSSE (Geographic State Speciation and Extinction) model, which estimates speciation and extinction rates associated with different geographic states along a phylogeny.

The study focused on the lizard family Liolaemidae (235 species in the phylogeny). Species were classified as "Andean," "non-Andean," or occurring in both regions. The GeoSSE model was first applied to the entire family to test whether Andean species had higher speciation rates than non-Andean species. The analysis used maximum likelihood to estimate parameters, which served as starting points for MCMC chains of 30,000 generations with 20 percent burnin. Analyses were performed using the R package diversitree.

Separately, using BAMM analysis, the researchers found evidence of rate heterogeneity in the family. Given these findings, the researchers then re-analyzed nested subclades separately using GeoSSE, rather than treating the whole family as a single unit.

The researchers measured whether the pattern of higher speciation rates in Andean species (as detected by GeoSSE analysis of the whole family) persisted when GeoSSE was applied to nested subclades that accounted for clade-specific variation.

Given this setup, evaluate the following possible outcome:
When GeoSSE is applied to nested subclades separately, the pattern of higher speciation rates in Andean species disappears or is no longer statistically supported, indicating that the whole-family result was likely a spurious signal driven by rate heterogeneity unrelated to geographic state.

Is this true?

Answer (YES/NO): YES